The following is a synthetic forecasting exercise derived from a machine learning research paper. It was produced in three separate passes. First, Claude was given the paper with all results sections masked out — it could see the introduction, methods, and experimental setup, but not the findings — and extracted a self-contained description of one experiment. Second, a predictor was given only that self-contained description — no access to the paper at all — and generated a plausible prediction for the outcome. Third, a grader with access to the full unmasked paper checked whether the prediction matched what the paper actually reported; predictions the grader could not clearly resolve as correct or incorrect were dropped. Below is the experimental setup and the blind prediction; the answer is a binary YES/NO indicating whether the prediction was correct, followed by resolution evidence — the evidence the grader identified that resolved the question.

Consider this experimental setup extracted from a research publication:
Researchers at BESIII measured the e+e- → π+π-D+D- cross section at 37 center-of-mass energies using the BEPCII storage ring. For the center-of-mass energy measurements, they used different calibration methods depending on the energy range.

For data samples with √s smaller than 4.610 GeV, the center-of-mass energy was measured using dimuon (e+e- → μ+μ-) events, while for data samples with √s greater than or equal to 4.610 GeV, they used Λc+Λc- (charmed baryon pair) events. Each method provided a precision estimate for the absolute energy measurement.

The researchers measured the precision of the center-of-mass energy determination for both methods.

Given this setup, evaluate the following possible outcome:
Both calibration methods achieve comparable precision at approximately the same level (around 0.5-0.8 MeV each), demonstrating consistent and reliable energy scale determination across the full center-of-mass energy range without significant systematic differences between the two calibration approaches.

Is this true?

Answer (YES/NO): YES